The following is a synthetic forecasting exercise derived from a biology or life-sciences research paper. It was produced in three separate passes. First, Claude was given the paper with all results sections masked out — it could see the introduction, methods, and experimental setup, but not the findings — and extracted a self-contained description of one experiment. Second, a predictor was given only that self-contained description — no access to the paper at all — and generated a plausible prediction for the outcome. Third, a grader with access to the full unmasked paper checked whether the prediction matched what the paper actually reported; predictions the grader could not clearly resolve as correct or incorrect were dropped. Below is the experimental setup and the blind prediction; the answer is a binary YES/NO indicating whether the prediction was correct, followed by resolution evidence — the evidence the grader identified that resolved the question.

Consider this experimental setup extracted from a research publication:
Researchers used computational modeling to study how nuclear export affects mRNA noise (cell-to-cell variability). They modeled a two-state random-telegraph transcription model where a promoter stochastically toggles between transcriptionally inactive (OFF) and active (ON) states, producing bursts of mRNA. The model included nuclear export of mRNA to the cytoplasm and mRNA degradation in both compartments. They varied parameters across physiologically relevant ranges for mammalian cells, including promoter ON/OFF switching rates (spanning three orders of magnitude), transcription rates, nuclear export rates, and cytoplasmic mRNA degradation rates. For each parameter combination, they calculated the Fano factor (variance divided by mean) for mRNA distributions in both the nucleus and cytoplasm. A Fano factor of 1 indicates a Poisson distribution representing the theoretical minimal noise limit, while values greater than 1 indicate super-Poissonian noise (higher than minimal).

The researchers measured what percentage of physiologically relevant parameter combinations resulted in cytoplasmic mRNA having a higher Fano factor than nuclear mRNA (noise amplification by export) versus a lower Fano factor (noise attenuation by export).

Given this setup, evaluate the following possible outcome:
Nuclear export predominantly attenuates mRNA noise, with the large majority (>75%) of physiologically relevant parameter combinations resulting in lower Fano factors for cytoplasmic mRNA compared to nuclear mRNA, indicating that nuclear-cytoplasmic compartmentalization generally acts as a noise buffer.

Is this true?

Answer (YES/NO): NO